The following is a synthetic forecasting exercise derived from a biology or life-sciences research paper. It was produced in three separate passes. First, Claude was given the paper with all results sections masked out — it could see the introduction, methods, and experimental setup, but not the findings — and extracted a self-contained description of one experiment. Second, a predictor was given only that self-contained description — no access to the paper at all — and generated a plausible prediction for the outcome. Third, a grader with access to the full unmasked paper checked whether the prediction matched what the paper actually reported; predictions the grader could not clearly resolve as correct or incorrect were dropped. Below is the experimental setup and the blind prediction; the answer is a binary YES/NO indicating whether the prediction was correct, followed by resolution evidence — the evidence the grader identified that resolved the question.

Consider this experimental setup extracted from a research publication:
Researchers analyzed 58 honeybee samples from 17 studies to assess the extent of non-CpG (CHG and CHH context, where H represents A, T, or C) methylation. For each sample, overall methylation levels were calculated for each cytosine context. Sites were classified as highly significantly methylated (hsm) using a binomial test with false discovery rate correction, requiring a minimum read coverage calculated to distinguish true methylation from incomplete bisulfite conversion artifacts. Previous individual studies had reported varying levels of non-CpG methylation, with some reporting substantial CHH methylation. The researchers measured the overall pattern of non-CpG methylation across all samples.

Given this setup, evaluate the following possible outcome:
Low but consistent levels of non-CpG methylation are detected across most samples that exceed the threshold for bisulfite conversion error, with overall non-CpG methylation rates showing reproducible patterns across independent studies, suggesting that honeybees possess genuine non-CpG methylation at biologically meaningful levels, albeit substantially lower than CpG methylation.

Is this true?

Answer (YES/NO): NO